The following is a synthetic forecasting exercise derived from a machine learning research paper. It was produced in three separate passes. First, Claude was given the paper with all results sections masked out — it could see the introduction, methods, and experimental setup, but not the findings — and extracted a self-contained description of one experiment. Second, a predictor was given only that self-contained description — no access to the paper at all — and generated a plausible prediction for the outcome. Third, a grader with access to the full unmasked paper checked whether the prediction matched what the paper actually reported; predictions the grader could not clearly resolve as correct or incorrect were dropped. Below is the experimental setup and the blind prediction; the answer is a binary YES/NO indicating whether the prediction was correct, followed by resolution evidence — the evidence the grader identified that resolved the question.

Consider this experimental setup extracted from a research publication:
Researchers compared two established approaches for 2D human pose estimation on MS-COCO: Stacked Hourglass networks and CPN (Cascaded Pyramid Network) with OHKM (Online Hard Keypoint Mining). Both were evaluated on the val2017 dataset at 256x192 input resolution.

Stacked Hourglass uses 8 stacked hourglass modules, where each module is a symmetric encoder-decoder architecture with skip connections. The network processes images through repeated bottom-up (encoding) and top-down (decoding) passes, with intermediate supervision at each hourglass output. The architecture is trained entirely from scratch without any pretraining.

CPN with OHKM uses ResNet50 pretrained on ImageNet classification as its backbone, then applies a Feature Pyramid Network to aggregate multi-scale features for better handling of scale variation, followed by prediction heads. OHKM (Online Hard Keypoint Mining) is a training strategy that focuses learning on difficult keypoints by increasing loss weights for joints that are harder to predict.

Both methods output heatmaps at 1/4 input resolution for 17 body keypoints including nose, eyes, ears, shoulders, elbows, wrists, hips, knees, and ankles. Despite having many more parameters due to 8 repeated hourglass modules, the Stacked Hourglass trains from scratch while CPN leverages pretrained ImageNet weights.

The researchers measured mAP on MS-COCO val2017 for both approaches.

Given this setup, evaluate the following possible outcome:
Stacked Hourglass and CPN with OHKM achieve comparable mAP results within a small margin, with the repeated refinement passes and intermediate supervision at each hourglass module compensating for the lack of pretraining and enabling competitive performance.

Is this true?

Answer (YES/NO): NO